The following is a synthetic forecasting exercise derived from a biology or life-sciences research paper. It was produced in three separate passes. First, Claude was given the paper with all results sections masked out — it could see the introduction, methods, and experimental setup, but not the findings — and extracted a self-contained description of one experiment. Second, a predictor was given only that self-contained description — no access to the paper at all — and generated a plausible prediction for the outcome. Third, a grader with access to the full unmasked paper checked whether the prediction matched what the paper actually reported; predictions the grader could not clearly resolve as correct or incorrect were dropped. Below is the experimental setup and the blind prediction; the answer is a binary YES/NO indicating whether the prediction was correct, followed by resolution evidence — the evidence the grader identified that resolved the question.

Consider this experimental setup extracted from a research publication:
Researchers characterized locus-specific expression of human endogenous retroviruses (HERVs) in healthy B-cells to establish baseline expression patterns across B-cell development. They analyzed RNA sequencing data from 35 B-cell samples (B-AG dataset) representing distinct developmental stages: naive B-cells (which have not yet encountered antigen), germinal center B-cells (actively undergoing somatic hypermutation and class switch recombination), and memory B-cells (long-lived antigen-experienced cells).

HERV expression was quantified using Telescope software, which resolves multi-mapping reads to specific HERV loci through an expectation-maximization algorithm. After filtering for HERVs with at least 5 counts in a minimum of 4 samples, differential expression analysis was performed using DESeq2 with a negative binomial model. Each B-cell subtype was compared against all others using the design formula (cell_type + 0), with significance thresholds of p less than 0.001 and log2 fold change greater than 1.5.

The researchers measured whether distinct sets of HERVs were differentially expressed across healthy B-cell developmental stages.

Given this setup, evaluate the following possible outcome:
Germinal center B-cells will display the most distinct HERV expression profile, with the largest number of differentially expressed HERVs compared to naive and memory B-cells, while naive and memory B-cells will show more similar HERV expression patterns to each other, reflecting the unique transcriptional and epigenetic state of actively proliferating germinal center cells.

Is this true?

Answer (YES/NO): NO